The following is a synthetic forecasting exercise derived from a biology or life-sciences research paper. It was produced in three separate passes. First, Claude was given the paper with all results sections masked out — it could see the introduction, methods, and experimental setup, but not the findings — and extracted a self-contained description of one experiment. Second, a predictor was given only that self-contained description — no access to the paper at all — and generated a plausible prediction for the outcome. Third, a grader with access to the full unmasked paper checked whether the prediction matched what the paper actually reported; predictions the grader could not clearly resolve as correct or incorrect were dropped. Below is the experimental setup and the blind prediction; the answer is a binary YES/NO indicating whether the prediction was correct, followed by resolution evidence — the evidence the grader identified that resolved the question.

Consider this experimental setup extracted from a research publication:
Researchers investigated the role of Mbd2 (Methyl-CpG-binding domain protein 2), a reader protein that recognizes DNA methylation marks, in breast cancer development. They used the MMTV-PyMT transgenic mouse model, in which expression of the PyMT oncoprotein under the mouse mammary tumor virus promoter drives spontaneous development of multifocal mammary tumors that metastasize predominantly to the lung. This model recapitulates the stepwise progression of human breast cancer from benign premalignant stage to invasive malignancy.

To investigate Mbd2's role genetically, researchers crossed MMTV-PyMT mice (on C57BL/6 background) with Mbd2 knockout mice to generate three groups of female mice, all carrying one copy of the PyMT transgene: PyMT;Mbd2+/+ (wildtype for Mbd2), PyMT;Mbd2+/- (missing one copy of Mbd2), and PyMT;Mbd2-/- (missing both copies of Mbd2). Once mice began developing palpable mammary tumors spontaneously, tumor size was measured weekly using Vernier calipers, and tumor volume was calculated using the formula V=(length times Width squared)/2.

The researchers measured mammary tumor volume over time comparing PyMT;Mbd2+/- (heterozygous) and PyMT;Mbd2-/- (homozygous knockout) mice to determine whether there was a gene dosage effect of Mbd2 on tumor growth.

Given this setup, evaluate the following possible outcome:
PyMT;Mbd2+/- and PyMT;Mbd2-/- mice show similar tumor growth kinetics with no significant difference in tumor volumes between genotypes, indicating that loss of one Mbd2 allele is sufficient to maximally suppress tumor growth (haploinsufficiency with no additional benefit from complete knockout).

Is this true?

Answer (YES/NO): NO